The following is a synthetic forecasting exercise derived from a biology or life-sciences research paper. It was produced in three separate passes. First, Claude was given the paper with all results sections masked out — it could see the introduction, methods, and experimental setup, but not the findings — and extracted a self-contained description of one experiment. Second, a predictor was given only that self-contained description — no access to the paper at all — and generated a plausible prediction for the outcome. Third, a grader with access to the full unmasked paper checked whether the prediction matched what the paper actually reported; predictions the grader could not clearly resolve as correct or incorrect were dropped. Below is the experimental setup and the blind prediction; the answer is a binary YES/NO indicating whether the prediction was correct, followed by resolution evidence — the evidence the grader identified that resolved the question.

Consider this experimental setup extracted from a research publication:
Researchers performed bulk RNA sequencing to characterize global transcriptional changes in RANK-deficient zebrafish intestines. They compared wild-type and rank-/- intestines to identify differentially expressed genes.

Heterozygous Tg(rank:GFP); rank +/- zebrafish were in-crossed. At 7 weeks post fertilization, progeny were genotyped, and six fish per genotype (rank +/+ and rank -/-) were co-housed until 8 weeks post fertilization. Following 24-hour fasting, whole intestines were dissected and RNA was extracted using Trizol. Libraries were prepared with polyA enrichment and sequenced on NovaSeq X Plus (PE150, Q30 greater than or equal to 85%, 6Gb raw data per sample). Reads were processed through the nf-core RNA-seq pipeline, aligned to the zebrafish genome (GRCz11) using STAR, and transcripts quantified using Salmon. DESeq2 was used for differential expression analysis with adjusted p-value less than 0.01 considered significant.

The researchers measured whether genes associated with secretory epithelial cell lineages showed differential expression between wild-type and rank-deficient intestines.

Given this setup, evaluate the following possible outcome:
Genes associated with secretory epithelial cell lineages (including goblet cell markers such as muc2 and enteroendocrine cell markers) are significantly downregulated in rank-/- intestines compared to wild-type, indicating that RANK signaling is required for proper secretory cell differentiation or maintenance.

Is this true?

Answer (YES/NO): NO